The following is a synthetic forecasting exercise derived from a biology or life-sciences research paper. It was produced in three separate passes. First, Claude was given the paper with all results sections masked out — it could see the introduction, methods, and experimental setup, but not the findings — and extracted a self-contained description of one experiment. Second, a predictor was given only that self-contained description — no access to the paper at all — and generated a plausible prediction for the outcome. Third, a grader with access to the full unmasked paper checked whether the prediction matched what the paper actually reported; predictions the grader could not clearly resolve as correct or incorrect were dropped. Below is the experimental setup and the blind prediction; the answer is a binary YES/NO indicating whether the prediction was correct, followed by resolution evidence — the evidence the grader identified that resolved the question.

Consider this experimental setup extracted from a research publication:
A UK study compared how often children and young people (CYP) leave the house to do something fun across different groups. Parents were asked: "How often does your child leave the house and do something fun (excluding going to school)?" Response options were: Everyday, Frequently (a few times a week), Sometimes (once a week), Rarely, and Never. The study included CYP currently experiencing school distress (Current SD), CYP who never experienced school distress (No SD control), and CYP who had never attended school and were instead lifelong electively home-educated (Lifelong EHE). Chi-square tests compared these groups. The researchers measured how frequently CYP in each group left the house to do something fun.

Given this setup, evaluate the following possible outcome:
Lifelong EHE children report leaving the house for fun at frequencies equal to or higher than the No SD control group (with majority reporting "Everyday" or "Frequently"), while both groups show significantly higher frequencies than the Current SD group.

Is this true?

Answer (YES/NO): YES